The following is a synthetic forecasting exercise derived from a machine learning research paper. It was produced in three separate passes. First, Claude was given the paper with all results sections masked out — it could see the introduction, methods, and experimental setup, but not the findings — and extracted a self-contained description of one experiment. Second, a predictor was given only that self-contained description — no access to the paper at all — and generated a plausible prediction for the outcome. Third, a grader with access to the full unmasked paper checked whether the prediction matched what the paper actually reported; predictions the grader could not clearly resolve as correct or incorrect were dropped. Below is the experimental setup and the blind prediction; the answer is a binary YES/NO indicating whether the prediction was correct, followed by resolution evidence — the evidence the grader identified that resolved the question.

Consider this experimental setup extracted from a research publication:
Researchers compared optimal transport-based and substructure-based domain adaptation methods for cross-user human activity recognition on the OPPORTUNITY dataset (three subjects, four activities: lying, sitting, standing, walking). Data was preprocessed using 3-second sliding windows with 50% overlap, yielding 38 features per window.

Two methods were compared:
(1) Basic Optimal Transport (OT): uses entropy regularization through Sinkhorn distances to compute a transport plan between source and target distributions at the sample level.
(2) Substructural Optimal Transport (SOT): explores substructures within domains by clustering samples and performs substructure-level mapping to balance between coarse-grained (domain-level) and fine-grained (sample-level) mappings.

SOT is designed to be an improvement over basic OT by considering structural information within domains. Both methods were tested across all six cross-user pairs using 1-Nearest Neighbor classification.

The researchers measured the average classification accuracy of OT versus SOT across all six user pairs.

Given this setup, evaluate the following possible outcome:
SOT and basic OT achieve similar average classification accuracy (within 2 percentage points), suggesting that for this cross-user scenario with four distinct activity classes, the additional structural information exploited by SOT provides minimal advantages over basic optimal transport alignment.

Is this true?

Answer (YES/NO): NO